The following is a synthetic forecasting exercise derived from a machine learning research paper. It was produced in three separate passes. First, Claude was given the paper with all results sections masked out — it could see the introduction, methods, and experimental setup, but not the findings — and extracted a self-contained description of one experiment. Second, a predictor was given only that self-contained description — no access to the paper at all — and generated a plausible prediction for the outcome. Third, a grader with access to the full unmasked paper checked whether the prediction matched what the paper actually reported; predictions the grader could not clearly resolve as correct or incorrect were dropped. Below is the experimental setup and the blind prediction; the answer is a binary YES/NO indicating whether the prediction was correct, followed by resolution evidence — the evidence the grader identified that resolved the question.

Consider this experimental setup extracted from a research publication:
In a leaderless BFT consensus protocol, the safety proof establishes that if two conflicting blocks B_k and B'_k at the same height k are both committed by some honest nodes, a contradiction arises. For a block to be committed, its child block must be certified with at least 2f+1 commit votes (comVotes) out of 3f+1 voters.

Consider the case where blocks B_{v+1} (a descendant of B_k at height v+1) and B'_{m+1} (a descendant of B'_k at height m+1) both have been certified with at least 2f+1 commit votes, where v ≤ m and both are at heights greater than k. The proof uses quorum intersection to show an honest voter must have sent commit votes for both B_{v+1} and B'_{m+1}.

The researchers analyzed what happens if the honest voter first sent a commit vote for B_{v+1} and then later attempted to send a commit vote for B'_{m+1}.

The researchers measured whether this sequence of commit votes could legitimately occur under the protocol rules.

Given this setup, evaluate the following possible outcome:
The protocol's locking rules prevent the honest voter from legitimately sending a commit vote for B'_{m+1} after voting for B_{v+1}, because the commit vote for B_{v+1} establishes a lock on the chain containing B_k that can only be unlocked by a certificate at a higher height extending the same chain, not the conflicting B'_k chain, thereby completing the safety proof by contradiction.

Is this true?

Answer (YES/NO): NO